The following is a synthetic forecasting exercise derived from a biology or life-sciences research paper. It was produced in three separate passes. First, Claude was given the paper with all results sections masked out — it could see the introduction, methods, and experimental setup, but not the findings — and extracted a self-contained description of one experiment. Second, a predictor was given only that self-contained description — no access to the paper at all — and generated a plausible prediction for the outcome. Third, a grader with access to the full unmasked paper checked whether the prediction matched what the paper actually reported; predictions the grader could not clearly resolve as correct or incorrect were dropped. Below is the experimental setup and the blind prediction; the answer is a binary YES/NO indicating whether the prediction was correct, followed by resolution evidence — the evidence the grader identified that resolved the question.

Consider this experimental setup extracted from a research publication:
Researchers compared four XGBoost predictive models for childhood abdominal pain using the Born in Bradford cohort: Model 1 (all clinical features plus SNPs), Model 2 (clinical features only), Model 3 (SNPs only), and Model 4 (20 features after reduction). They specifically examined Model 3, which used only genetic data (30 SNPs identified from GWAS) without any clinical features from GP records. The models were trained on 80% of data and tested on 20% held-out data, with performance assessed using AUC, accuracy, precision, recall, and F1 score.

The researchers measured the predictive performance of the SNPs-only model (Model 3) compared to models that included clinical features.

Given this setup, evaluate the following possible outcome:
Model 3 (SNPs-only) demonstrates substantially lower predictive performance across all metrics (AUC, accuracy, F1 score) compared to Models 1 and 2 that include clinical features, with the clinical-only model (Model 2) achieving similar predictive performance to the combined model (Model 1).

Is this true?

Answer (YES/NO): NO